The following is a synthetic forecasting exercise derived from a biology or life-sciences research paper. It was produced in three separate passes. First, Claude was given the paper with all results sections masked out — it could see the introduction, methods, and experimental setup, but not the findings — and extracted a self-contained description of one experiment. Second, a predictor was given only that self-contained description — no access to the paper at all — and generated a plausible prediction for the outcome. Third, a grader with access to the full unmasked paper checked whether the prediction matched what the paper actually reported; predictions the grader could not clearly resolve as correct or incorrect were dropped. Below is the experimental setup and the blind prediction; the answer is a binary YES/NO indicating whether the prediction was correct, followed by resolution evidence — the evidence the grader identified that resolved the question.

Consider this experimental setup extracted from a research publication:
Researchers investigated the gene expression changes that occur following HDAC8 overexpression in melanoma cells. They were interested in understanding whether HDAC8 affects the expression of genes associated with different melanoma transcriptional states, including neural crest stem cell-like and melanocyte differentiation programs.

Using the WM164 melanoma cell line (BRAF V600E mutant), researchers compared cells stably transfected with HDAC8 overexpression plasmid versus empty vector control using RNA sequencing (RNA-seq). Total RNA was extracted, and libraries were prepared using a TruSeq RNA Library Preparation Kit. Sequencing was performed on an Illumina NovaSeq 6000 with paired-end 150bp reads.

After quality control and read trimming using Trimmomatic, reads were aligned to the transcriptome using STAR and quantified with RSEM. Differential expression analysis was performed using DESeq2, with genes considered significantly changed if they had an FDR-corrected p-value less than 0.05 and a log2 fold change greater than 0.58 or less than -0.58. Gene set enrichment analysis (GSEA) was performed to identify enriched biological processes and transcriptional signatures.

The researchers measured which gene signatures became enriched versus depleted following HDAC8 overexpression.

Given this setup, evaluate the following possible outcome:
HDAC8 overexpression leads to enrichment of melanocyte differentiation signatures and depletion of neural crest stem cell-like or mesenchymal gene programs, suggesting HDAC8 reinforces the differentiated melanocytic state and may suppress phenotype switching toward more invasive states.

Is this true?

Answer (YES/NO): NO